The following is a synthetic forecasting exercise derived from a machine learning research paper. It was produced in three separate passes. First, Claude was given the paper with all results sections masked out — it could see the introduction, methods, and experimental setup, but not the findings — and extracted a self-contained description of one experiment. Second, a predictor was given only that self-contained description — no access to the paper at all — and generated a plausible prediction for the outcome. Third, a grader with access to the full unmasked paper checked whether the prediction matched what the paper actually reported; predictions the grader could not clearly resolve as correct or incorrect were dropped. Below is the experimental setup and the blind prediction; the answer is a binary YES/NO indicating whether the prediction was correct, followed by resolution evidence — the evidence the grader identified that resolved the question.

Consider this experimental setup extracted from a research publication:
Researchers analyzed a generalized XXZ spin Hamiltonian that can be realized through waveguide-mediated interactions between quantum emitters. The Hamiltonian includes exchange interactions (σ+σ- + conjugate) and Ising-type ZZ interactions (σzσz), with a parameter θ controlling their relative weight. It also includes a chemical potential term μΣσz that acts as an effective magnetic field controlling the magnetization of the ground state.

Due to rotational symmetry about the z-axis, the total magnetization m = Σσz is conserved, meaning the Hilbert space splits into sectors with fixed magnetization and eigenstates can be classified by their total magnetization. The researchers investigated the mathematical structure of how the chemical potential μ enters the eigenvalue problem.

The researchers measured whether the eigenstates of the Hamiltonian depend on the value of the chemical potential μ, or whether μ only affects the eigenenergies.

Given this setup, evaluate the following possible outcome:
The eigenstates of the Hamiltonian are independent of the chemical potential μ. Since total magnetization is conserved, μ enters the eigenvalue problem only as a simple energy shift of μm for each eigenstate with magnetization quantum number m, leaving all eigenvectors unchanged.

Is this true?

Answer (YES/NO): YES